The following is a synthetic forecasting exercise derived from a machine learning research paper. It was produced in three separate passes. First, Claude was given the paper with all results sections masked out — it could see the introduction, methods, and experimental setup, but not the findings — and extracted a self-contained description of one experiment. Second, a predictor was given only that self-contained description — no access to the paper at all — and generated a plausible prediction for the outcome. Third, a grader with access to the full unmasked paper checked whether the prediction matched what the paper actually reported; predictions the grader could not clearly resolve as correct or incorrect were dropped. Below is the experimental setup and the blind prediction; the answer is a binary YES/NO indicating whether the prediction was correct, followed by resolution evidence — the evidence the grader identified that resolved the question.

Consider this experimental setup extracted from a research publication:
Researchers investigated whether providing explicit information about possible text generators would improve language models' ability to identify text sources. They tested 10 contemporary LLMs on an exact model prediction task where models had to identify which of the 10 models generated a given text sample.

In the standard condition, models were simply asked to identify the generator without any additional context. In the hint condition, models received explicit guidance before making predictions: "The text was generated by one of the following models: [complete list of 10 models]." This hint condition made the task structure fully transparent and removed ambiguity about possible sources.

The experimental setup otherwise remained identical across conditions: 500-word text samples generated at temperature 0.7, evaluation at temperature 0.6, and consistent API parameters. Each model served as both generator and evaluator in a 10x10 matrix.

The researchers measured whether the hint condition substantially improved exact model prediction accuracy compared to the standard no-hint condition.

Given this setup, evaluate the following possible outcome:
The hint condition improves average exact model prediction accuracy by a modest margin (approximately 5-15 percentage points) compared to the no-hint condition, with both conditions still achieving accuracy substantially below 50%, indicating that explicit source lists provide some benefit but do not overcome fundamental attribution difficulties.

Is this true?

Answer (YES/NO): NO